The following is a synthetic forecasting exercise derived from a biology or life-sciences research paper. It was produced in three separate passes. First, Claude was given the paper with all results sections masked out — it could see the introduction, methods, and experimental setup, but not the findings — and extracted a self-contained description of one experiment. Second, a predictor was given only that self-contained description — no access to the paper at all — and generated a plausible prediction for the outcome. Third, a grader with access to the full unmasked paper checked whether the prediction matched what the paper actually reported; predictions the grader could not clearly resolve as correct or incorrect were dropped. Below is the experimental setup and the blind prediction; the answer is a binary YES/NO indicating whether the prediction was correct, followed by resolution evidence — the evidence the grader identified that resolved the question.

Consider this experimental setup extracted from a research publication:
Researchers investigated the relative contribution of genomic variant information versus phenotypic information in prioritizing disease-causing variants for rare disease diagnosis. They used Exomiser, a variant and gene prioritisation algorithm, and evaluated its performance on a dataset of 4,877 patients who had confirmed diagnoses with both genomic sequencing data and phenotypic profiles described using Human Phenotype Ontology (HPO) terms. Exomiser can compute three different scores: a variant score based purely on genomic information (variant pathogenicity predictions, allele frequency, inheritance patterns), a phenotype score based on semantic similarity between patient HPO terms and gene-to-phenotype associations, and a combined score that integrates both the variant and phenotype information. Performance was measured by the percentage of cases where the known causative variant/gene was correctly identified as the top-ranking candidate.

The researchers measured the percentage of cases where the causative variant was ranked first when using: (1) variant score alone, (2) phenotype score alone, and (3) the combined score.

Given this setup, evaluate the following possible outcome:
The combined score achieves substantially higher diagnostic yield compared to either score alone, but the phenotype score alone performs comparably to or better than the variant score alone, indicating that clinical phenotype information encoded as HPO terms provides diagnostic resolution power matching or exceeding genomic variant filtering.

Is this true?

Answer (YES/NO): YES